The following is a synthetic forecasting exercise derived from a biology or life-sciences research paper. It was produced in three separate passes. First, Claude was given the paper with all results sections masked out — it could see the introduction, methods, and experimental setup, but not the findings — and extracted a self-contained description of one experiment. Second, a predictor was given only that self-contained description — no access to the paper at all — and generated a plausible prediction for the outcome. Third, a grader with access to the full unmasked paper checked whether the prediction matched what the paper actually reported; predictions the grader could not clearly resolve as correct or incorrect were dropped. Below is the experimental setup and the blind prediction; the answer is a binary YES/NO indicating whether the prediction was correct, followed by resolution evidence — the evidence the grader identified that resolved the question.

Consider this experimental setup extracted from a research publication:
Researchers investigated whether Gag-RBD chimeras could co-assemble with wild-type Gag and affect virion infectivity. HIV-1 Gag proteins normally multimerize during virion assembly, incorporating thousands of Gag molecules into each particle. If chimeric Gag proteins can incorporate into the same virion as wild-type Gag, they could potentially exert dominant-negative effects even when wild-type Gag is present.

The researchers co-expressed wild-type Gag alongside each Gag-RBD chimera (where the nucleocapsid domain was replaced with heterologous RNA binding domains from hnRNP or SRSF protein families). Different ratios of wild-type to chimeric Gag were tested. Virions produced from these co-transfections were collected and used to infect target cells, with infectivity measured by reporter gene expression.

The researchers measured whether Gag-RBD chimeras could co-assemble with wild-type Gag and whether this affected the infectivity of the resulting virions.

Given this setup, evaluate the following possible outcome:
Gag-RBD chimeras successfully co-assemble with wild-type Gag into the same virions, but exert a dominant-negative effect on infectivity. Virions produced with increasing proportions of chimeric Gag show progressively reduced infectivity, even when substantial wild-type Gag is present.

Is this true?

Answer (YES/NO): YES